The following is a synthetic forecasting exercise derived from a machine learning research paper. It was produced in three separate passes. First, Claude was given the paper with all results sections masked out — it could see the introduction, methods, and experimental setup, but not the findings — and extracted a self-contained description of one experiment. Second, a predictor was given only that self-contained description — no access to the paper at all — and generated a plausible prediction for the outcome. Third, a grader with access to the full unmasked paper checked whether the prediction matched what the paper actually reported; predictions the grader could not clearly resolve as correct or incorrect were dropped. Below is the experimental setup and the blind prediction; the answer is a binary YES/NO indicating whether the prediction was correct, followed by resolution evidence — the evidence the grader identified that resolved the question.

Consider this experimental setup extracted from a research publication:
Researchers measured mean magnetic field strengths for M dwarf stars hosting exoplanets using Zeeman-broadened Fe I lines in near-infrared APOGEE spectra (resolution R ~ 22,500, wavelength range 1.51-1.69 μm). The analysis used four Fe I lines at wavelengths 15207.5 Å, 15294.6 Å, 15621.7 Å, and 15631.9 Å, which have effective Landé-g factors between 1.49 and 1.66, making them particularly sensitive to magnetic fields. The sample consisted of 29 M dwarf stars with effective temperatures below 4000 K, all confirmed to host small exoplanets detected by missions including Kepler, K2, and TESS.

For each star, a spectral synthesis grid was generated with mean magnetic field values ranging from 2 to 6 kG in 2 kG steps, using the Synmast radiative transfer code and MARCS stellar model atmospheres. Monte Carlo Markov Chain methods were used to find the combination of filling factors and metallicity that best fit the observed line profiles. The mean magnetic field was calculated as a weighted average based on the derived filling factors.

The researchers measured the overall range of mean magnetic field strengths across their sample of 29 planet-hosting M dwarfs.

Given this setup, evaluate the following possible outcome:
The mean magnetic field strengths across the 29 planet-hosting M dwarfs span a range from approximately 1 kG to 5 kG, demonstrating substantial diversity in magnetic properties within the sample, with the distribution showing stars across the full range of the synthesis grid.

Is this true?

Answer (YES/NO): NO